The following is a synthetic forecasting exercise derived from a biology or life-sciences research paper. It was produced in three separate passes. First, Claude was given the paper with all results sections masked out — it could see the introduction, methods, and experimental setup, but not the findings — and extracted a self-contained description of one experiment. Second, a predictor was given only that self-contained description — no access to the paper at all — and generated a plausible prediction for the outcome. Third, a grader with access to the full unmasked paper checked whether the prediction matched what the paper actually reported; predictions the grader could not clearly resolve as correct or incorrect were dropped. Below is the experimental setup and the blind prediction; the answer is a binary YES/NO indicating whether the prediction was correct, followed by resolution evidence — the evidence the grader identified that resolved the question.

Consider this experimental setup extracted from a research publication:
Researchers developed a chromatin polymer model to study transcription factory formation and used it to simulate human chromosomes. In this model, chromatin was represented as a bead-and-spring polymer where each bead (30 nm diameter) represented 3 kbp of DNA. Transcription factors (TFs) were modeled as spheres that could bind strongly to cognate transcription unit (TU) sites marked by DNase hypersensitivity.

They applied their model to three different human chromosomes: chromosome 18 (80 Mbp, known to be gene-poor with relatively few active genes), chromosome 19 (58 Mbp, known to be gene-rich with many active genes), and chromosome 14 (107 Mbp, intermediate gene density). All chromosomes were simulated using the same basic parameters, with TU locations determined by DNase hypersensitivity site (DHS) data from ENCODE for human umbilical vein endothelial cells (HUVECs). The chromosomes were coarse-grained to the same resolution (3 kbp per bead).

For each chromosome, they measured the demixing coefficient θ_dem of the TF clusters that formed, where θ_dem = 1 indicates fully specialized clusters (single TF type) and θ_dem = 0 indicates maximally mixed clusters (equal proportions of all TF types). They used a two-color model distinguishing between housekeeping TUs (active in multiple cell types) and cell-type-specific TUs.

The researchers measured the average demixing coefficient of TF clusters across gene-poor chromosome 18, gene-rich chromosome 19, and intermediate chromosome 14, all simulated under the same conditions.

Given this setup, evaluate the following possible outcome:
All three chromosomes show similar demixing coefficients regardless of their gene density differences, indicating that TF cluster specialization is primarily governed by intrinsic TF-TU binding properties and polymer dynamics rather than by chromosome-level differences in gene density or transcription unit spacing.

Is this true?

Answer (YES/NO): YES